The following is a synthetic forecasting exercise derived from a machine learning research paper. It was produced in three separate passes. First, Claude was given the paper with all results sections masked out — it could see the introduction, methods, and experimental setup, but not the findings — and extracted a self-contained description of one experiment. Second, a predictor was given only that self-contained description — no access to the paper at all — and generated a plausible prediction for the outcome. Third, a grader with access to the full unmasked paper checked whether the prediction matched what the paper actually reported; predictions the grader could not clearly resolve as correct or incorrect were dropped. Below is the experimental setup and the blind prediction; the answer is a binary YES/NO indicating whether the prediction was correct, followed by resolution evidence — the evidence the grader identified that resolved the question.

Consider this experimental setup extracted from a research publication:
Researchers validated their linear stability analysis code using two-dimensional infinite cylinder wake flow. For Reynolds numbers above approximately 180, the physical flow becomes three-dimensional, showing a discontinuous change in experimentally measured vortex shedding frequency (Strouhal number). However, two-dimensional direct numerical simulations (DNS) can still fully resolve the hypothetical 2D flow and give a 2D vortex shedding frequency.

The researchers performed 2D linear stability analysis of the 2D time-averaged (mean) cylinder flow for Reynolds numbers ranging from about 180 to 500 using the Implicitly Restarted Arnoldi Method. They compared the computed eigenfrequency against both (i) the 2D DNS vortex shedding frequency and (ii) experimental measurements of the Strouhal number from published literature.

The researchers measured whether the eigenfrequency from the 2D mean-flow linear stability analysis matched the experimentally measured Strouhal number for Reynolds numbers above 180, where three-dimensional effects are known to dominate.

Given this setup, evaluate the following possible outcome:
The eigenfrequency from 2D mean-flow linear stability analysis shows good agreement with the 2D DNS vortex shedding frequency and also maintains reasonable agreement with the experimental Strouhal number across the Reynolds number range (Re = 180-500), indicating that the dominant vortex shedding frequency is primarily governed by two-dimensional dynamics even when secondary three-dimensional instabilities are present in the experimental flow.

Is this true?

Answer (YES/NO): NO